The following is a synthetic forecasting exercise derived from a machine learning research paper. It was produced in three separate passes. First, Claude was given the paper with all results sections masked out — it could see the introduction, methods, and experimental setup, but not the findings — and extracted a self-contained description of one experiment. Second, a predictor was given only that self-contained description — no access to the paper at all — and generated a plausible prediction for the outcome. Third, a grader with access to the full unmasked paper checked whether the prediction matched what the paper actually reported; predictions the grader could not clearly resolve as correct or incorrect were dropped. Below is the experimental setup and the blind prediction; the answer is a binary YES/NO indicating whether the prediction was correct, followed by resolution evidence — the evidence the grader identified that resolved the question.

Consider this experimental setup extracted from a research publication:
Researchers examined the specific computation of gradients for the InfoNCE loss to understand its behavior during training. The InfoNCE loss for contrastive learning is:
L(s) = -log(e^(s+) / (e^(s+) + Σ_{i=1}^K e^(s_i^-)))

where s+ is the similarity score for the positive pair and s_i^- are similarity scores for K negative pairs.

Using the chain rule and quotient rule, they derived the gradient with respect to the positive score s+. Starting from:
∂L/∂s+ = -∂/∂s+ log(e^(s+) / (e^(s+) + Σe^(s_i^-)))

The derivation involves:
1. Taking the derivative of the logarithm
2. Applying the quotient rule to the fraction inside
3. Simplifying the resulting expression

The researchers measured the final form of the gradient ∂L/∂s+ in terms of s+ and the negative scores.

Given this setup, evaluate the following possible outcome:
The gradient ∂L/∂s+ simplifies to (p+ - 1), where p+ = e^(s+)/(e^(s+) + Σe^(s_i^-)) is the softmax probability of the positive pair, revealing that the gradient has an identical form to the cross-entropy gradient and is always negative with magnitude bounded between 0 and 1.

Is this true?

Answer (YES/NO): YES